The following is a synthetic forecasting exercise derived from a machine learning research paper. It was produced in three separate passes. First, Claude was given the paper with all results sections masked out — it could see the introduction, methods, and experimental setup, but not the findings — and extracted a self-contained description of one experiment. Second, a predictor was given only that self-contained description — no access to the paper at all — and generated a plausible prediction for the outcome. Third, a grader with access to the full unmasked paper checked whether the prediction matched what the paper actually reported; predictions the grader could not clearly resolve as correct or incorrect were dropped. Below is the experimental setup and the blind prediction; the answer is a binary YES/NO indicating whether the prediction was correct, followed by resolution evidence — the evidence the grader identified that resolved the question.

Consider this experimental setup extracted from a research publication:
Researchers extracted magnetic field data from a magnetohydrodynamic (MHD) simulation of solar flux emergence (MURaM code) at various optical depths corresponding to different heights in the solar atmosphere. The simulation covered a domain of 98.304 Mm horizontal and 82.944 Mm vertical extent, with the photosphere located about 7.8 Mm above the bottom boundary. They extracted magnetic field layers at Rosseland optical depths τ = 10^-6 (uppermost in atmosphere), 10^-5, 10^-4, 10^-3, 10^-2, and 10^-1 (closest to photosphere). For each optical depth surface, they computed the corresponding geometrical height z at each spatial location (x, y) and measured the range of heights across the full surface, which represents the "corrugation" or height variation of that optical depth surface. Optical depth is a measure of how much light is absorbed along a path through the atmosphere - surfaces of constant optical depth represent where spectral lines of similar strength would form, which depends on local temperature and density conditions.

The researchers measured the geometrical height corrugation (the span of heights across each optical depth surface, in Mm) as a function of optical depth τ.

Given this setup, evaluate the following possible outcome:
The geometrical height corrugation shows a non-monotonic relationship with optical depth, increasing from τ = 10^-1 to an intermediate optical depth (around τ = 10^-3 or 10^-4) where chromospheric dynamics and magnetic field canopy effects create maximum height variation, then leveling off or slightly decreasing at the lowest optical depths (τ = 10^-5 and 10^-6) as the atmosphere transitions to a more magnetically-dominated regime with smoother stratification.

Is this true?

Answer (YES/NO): NO